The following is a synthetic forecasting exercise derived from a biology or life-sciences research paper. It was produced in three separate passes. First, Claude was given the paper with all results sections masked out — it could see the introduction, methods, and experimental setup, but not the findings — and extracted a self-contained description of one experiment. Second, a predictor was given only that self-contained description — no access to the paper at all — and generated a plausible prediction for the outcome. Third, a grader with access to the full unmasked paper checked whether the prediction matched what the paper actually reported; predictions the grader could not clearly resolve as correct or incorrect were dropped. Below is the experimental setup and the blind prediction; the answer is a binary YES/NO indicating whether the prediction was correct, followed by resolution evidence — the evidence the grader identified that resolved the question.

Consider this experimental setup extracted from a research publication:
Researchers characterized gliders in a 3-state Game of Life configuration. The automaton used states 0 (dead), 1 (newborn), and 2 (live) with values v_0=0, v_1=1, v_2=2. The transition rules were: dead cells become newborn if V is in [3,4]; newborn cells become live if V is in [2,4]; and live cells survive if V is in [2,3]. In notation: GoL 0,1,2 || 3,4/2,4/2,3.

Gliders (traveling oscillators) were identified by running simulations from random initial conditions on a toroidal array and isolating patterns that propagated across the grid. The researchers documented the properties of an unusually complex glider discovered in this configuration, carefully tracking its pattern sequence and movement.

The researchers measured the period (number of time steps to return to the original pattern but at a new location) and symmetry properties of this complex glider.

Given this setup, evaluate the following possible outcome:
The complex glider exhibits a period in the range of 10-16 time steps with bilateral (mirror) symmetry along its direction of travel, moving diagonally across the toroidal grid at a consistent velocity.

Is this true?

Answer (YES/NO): NO